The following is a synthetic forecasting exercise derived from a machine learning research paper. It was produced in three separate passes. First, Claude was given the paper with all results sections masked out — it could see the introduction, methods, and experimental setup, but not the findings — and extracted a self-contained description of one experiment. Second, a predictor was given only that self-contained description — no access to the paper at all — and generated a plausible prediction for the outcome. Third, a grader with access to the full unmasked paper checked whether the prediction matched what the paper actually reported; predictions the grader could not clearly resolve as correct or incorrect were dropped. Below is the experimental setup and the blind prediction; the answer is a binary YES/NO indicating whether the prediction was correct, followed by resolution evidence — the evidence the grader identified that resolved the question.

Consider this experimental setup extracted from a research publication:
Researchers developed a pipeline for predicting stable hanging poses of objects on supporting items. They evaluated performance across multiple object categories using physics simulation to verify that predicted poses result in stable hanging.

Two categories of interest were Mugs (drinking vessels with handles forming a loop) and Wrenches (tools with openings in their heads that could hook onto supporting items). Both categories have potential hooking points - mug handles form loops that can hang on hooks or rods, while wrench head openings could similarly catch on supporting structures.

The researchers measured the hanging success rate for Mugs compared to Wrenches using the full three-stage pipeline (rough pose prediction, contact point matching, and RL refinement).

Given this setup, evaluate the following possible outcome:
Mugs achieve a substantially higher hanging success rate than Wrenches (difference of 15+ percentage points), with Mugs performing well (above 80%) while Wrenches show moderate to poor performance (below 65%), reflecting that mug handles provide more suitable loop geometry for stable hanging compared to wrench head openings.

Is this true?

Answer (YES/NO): NO